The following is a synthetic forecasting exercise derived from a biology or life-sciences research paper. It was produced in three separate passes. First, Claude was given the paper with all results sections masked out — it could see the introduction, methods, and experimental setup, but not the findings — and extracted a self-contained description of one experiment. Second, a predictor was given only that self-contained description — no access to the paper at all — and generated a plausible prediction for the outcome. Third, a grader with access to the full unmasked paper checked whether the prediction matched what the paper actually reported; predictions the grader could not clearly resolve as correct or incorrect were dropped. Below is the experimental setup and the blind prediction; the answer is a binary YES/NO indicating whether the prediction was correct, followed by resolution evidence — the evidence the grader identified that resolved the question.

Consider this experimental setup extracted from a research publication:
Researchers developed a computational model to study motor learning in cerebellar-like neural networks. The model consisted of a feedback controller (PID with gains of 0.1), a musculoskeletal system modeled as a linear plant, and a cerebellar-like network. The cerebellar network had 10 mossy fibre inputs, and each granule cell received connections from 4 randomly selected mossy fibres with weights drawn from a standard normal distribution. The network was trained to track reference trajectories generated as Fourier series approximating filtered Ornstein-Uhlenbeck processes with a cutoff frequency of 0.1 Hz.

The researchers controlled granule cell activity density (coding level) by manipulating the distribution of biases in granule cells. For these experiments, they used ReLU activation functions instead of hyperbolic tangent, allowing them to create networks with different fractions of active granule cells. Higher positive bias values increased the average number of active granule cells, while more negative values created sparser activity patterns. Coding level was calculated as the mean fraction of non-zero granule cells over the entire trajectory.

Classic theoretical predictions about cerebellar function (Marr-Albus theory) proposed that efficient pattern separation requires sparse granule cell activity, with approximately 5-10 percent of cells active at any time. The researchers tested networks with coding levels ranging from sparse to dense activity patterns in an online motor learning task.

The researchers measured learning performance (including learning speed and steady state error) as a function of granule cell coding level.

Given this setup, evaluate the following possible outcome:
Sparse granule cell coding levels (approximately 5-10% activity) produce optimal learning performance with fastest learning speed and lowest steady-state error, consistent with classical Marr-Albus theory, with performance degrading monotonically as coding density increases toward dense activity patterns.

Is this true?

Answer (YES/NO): NO